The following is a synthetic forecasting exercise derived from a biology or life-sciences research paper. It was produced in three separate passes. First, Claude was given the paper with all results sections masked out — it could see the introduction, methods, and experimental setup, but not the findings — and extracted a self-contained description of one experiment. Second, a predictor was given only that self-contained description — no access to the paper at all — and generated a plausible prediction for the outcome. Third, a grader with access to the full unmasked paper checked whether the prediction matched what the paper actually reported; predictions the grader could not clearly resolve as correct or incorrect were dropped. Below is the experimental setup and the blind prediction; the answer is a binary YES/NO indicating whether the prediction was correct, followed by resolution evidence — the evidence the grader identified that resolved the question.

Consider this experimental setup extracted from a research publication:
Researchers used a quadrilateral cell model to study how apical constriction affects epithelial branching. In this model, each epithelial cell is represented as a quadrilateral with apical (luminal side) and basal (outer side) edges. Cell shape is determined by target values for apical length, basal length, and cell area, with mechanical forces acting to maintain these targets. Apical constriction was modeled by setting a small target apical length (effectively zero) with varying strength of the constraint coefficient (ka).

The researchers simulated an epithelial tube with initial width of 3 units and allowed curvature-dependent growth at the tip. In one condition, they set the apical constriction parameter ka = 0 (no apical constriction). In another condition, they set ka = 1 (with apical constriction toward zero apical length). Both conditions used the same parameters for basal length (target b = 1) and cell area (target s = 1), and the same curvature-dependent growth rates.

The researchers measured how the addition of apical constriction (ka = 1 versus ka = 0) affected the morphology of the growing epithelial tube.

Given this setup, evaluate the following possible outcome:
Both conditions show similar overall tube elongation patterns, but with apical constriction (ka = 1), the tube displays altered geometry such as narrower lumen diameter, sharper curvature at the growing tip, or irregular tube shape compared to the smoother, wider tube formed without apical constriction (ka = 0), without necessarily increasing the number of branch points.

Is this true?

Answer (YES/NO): NO